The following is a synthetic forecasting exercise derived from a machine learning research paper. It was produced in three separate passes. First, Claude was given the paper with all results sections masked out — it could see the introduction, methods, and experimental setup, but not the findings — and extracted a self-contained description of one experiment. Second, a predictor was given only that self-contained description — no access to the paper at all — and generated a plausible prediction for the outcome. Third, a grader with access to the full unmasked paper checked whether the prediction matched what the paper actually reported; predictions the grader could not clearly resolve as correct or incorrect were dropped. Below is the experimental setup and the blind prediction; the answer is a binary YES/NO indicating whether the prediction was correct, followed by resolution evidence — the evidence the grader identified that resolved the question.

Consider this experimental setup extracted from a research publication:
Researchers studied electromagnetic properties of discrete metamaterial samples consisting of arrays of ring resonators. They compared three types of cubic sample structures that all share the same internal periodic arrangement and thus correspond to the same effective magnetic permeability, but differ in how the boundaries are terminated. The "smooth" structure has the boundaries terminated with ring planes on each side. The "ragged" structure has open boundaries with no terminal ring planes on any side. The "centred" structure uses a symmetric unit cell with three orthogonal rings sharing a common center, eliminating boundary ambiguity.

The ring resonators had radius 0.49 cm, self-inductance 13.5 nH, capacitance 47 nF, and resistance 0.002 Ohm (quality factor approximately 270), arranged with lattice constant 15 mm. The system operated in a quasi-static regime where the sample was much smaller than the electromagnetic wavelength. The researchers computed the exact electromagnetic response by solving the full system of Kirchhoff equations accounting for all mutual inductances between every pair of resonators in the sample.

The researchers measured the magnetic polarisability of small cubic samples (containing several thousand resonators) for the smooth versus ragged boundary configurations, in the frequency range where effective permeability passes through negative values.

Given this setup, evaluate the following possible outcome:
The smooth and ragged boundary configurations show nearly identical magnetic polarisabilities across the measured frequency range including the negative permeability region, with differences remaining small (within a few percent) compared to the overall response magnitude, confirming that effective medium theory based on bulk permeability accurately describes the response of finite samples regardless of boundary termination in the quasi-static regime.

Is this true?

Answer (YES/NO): NO